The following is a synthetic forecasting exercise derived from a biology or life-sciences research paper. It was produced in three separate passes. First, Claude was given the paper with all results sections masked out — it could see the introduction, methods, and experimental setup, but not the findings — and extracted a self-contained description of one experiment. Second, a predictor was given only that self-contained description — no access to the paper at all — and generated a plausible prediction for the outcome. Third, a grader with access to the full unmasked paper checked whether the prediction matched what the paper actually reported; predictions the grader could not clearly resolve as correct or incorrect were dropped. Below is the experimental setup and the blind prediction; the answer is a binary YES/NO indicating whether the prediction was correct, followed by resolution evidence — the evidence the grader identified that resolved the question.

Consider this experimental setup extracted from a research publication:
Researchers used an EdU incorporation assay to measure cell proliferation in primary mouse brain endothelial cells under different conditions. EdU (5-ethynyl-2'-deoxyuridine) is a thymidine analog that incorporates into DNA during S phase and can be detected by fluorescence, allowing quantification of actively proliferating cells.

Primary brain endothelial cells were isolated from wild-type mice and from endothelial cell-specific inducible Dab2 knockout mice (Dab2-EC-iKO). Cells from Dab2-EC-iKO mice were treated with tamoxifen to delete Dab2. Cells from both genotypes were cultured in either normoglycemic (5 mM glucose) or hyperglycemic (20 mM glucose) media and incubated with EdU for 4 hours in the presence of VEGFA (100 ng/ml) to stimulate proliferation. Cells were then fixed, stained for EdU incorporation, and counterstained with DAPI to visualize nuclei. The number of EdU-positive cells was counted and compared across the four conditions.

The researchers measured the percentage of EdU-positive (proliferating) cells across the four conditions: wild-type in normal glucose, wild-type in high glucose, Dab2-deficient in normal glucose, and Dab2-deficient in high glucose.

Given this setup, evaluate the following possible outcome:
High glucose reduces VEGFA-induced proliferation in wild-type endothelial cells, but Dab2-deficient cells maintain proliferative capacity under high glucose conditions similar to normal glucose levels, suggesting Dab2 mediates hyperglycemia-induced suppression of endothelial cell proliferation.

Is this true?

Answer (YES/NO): NO